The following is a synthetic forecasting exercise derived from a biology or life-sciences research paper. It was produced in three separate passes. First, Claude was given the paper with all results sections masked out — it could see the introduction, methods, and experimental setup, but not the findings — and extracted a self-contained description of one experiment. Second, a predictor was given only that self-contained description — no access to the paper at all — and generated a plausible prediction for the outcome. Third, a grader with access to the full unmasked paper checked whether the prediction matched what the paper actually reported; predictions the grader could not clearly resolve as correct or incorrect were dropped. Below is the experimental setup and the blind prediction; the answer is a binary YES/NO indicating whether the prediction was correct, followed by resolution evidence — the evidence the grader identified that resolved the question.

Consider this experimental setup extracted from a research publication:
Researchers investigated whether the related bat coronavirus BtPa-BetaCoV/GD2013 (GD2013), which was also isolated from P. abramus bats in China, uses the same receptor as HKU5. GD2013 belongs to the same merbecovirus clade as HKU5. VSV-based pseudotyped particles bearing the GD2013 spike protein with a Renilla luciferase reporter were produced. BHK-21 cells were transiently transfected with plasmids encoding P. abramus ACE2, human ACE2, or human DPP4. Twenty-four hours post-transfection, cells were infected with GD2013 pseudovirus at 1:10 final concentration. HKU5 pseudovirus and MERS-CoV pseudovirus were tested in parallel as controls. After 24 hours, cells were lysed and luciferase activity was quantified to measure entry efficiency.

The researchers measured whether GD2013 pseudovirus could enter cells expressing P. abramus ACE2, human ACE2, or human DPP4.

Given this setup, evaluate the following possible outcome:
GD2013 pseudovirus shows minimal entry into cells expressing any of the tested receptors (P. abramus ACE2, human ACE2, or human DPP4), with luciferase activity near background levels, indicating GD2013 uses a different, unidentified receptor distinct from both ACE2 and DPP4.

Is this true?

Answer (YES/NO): NO